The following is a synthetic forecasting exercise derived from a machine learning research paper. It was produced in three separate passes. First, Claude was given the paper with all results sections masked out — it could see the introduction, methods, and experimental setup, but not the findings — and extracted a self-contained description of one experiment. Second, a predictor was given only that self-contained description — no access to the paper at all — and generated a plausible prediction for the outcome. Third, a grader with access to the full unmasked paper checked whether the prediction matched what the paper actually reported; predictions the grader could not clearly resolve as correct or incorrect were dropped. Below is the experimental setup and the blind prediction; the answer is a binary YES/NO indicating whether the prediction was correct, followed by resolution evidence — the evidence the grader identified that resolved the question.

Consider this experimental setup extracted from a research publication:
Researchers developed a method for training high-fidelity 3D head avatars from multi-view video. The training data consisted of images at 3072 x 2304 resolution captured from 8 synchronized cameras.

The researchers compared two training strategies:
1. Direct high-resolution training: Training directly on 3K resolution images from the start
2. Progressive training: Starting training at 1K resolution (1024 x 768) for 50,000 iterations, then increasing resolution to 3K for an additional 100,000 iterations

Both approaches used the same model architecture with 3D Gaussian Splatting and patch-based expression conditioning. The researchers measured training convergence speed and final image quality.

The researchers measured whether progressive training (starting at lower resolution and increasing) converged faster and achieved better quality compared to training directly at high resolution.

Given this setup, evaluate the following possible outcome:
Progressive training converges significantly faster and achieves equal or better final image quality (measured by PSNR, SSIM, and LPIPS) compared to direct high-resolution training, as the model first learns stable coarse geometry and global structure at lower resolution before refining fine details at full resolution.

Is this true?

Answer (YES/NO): YES